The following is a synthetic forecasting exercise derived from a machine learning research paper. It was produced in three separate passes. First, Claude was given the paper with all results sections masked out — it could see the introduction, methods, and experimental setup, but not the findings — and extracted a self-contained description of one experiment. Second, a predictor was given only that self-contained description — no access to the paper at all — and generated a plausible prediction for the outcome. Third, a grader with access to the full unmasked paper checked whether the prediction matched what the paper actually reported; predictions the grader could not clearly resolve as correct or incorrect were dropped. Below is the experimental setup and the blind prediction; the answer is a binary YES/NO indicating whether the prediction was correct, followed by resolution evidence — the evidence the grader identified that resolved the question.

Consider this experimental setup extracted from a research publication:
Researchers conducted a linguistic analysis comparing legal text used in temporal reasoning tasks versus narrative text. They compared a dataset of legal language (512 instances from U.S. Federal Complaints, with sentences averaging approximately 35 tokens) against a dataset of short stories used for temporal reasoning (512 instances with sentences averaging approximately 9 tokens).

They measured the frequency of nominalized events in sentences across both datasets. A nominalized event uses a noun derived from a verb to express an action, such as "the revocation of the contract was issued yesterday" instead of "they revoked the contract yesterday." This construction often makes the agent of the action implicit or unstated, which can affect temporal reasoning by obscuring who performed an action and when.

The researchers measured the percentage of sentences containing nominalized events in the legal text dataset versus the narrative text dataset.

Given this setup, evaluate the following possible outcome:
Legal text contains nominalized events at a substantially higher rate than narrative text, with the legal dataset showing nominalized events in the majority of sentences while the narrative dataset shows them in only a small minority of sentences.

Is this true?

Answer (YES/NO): YES